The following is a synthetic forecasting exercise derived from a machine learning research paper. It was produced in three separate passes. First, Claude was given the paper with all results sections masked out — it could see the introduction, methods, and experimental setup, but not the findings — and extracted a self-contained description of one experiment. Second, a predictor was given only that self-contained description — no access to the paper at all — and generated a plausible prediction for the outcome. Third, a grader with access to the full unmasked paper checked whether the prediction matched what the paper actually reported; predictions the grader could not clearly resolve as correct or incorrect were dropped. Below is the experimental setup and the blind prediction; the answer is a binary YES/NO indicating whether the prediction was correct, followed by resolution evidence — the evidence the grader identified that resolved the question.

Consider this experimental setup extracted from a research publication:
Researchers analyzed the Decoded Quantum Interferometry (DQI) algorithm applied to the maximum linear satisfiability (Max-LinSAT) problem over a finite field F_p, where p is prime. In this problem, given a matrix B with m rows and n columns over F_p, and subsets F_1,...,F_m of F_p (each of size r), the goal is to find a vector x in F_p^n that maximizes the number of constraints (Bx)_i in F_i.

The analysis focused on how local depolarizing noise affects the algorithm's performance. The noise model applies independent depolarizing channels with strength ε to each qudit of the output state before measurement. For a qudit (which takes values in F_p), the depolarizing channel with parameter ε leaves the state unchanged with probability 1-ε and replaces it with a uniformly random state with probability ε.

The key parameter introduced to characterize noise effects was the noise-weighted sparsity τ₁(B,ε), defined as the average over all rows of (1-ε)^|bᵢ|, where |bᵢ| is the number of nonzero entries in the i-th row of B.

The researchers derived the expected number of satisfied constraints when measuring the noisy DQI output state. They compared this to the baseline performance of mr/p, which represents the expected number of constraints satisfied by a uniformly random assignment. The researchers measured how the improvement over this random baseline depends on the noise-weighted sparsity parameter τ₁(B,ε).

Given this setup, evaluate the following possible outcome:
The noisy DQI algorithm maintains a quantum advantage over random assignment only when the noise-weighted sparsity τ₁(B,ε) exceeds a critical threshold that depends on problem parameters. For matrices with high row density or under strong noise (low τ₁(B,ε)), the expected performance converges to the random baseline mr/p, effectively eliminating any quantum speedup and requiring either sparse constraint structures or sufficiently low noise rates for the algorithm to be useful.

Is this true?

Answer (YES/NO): NO